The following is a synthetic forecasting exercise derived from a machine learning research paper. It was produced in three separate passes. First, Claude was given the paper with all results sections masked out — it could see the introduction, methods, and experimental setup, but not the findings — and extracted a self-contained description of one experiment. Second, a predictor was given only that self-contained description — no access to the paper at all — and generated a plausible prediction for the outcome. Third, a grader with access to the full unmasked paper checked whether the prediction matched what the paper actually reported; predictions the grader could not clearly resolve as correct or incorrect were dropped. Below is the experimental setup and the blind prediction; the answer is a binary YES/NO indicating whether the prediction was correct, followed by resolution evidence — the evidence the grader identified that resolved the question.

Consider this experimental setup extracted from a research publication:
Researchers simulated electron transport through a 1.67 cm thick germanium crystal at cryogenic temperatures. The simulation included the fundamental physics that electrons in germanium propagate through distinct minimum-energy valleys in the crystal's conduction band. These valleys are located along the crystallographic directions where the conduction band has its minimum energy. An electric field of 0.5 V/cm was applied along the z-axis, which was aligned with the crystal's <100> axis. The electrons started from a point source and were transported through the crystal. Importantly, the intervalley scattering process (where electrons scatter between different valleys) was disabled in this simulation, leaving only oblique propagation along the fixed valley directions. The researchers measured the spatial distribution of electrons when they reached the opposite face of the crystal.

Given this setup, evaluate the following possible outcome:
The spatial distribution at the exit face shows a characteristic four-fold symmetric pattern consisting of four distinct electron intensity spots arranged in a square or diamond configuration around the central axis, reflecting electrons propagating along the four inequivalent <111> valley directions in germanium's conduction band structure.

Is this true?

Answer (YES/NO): YES